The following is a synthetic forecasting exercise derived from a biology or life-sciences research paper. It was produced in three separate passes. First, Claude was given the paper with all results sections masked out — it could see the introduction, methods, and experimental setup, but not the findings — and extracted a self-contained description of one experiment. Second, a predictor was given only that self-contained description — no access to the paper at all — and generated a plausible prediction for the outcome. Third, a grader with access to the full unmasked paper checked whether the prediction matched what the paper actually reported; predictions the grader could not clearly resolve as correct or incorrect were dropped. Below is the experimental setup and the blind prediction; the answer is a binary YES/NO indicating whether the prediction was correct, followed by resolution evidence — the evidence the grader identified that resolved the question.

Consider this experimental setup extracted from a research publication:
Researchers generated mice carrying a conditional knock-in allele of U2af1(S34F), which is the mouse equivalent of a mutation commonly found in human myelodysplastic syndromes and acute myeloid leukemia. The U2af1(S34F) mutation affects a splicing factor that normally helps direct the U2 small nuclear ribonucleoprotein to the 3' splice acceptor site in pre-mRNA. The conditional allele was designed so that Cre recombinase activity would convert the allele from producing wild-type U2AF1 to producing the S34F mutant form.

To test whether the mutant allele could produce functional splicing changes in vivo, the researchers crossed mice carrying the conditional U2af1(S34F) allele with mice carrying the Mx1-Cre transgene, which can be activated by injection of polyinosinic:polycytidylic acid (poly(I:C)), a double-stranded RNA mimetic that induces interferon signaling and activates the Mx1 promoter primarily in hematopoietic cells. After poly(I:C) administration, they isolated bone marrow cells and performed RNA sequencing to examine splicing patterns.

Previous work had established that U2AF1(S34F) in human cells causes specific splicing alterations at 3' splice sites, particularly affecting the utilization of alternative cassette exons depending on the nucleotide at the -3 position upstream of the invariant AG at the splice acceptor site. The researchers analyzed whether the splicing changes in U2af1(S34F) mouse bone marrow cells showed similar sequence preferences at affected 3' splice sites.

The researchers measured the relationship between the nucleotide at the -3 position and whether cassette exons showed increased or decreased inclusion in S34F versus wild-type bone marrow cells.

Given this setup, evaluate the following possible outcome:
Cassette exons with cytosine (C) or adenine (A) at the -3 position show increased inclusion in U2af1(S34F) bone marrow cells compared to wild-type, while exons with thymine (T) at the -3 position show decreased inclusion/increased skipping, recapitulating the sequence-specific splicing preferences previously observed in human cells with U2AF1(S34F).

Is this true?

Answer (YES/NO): YES